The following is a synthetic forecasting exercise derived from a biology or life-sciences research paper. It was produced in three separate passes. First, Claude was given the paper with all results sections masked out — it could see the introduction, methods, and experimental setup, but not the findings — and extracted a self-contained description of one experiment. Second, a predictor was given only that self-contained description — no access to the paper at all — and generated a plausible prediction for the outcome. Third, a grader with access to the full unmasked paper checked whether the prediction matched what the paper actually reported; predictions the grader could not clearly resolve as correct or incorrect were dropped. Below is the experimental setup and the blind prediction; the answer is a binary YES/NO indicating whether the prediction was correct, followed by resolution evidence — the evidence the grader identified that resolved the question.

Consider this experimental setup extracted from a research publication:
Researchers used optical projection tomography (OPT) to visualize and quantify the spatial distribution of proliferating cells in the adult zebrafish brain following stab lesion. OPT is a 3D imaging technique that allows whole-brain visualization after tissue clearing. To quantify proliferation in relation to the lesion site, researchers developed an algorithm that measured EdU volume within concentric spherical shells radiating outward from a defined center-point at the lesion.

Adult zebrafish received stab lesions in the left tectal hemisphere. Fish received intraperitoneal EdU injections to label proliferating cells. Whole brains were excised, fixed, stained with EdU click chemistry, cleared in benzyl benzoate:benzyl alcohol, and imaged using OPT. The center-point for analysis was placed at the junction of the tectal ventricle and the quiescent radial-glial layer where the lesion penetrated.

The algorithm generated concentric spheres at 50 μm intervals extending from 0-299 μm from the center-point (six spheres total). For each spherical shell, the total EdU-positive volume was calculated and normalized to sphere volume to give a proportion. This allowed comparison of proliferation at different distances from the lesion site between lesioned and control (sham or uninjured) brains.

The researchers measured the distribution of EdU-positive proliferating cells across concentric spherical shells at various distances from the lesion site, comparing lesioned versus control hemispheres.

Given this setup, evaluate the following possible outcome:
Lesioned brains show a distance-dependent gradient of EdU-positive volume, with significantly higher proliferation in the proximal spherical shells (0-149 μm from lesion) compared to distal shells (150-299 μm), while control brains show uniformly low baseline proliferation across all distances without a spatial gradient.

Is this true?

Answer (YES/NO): YES